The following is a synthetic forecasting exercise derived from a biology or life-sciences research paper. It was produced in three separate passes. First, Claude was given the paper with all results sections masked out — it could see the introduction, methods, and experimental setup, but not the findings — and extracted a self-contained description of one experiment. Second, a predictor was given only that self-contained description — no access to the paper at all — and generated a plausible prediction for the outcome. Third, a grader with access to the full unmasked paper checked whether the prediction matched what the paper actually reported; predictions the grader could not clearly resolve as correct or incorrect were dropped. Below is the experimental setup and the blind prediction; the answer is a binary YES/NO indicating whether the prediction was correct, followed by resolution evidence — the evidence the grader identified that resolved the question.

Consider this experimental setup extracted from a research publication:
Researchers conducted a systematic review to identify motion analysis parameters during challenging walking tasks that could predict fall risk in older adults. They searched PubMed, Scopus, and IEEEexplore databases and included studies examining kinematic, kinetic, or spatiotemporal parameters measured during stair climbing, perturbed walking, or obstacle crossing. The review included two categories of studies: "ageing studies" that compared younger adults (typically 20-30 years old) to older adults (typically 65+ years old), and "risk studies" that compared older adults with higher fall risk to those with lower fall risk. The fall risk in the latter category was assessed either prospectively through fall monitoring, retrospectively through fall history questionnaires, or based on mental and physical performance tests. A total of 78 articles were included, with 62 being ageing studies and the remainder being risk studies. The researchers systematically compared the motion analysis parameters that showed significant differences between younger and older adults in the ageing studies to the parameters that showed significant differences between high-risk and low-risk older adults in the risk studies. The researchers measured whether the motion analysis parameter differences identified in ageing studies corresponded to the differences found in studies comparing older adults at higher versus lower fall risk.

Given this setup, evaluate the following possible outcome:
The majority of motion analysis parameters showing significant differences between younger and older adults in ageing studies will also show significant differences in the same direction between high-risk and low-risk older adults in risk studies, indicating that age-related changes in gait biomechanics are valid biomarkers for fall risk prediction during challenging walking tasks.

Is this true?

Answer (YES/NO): NO